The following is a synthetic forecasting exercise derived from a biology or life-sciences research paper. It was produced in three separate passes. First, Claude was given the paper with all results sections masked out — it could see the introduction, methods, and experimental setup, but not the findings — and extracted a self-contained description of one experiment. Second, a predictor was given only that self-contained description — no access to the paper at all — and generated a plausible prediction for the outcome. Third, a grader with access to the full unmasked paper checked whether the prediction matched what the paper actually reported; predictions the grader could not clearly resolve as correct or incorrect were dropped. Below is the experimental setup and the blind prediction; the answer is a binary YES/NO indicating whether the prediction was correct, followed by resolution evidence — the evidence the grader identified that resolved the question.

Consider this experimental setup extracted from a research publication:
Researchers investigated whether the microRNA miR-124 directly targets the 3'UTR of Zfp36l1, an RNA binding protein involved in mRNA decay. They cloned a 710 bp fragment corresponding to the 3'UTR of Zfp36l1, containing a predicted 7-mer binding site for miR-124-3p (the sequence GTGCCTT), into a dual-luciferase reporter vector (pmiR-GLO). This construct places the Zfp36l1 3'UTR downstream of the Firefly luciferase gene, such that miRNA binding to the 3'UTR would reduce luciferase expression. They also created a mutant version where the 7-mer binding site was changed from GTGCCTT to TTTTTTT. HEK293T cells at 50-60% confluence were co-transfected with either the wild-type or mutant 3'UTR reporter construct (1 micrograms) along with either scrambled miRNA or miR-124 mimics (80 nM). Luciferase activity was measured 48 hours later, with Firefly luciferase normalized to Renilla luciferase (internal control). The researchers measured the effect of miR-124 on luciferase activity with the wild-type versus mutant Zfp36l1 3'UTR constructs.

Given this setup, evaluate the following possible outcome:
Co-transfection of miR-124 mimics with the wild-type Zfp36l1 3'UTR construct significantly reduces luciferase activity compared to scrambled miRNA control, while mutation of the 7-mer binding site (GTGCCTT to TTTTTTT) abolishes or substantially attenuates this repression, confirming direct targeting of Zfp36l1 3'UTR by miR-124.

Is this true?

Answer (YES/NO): YES